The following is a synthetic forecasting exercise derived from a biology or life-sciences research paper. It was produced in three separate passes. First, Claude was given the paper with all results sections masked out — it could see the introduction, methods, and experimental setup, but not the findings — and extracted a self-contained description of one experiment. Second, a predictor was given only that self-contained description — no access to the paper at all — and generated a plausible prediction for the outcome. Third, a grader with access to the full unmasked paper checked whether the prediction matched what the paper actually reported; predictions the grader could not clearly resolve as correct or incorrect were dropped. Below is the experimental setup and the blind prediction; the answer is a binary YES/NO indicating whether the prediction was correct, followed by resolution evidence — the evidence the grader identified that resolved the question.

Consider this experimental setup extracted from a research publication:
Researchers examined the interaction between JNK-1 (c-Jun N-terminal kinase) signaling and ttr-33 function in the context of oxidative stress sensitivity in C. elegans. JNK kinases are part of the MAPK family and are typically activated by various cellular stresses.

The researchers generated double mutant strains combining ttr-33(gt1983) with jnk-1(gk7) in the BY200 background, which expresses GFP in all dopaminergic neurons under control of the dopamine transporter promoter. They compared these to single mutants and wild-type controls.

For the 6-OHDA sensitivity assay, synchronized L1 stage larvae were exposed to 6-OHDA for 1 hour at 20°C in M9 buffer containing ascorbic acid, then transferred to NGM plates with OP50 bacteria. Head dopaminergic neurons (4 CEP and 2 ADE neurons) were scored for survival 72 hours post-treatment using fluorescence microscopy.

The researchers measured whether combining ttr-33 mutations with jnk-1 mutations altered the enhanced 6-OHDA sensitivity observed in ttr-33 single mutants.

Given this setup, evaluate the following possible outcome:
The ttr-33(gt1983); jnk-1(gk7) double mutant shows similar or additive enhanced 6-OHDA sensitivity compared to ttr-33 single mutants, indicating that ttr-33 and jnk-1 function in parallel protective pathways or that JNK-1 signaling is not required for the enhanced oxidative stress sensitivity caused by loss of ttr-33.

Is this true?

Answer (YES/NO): NO